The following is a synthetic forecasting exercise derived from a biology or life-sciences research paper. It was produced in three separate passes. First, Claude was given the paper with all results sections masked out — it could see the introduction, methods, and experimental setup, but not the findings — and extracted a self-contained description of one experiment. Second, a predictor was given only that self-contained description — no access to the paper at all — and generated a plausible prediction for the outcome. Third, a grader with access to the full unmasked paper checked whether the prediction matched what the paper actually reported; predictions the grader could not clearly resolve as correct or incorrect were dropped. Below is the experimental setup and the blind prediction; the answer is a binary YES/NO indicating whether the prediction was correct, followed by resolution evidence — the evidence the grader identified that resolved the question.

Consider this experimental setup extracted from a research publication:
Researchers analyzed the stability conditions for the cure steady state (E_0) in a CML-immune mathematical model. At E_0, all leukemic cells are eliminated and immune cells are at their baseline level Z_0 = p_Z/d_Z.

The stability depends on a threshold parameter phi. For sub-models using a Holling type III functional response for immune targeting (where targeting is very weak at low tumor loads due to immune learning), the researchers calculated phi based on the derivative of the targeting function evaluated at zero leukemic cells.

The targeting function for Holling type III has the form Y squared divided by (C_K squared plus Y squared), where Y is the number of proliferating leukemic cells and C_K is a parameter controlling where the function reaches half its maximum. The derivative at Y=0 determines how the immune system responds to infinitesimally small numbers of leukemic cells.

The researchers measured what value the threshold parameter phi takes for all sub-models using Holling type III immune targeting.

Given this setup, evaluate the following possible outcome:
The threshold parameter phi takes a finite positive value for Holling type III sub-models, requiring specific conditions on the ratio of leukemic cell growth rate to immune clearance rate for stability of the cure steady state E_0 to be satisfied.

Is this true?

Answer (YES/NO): NO